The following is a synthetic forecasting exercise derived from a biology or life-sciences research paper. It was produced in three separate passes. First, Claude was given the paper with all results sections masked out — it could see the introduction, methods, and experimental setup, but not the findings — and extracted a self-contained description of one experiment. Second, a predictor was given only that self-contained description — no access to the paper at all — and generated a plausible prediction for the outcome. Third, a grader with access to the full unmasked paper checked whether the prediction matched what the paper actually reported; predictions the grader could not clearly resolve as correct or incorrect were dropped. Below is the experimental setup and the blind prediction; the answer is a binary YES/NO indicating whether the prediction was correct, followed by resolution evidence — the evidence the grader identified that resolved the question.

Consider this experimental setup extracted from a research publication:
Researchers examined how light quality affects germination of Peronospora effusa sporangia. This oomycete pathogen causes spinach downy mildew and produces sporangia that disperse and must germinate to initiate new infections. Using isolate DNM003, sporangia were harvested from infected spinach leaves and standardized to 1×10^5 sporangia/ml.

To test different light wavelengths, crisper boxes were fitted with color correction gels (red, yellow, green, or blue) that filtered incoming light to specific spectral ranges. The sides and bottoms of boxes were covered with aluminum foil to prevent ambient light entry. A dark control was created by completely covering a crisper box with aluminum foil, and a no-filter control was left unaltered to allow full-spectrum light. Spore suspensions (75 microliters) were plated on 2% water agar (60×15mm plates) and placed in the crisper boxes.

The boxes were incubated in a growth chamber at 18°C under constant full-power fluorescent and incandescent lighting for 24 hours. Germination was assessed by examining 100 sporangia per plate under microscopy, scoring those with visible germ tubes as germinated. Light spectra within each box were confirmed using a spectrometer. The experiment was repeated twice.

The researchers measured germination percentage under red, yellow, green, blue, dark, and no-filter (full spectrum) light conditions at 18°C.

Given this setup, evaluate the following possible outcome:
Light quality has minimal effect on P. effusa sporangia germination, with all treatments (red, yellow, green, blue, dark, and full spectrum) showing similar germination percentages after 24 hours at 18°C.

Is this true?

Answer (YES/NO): NO